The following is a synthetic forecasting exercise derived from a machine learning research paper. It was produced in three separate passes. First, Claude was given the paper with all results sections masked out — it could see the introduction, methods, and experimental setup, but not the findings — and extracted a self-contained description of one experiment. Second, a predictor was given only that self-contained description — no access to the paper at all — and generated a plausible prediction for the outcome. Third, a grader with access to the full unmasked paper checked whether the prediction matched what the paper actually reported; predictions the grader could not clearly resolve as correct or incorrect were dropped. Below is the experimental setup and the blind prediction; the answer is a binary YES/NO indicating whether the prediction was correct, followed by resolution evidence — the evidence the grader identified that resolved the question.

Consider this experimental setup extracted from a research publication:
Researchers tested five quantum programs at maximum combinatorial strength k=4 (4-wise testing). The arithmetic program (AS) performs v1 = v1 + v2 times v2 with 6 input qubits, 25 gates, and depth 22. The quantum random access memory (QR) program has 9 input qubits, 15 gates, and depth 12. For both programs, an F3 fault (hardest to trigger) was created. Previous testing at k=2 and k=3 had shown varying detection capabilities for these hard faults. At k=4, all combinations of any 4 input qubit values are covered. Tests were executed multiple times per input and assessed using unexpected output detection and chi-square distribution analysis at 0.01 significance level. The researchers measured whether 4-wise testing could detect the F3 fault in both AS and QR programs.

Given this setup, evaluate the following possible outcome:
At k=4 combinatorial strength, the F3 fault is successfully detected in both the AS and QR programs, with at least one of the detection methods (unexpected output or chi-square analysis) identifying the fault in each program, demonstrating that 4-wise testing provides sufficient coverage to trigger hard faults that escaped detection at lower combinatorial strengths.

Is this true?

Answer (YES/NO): YES